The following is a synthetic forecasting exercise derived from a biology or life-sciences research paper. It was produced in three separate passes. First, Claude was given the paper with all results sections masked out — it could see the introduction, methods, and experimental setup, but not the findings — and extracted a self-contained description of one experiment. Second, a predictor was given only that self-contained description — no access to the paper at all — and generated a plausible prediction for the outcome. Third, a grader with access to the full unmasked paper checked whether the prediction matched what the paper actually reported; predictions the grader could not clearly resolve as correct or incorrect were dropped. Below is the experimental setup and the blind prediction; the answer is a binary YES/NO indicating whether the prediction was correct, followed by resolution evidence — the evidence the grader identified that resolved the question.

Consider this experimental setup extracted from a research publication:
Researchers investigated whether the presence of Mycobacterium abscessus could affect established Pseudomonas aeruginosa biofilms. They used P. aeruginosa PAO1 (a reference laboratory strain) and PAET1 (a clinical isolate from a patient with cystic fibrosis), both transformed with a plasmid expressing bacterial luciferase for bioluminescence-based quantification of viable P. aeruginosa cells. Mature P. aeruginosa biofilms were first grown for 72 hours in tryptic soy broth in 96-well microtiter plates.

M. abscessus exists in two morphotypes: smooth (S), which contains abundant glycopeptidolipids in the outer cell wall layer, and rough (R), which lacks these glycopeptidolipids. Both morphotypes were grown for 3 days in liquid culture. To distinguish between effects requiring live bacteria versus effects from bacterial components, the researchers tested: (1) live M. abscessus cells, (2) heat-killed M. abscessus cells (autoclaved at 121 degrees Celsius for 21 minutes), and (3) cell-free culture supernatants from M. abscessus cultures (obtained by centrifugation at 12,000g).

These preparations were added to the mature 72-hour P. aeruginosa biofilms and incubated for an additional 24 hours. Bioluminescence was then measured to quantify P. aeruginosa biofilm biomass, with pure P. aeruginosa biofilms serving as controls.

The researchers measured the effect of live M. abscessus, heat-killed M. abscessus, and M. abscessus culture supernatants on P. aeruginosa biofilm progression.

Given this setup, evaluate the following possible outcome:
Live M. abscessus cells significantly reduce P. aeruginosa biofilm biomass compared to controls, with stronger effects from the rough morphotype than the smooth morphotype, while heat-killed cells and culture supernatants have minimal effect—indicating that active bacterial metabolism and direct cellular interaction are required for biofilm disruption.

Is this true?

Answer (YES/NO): NO